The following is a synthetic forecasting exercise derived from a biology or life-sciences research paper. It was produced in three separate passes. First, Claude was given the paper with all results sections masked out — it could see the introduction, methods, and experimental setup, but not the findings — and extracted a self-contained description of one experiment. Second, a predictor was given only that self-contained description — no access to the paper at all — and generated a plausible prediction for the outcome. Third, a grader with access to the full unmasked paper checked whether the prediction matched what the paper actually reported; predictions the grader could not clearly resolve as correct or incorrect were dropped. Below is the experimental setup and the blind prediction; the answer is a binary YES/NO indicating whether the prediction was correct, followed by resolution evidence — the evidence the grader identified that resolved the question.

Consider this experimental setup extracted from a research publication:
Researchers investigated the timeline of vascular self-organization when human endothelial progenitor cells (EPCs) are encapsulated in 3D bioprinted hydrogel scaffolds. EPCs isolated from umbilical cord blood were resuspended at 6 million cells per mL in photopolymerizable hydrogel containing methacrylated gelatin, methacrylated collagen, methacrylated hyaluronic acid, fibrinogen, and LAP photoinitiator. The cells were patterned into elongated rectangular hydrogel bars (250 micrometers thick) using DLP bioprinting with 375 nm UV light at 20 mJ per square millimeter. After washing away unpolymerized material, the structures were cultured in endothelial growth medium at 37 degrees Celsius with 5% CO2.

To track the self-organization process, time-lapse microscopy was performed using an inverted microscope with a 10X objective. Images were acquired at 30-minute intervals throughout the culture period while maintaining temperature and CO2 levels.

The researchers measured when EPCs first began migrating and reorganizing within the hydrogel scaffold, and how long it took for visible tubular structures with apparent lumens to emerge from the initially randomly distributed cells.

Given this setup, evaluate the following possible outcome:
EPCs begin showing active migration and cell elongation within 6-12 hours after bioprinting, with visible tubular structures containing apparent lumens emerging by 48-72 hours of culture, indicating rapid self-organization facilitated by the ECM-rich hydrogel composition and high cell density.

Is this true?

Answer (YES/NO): NO